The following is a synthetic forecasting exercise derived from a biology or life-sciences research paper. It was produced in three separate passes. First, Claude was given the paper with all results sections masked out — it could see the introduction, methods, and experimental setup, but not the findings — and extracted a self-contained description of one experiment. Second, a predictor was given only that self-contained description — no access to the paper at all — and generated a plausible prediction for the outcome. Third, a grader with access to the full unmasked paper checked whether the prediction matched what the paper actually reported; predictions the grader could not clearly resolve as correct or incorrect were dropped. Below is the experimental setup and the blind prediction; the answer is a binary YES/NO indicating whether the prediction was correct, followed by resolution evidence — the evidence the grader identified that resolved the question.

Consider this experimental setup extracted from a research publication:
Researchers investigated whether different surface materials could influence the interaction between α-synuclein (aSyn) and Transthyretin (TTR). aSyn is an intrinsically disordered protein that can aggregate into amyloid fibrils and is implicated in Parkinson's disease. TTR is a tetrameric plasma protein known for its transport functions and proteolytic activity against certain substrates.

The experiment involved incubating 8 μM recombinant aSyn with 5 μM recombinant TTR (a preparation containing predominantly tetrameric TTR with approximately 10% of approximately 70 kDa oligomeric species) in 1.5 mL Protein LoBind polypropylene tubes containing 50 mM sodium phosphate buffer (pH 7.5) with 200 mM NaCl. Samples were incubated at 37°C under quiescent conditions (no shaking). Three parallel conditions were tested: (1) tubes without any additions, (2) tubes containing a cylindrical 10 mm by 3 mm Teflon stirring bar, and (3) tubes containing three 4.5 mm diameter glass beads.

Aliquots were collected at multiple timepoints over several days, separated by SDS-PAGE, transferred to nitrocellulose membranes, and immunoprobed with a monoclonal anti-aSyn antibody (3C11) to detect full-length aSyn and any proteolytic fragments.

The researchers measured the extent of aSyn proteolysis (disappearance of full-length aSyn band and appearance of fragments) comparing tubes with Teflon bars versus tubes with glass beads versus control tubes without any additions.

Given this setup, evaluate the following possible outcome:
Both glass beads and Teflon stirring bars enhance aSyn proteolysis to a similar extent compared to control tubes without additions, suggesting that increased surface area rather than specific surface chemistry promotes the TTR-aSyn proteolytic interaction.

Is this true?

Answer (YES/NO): NO